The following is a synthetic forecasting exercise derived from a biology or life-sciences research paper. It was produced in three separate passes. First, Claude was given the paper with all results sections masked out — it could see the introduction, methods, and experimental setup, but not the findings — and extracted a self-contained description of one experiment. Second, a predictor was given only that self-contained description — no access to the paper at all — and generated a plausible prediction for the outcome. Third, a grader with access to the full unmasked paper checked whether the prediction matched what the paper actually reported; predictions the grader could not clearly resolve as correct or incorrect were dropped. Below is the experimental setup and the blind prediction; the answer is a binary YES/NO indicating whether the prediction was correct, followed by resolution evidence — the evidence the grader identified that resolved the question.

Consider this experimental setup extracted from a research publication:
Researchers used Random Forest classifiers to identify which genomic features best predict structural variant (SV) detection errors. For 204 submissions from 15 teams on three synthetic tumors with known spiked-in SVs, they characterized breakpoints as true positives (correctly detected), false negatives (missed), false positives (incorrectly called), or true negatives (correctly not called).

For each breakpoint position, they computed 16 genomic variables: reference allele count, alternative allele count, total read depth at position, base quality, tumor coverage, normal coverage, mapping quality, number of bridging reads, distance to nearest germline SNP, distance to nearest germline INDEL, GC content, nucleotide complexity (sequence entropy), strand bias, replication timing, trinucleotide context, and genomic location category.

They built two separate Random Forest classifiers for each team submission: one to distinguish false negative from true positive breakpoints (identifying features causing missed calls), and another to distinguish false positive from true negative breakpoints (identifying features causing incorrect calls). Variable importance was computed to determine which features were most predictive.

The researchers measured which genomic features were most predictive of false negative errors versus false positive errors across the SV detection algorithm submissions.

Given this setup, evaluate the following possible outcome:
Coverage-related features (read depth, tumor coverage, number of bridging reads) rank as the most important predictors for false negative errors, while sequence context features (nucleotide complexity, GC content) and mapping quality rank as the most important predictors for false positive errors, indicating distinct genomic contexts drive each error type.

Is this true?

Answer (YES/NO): NO